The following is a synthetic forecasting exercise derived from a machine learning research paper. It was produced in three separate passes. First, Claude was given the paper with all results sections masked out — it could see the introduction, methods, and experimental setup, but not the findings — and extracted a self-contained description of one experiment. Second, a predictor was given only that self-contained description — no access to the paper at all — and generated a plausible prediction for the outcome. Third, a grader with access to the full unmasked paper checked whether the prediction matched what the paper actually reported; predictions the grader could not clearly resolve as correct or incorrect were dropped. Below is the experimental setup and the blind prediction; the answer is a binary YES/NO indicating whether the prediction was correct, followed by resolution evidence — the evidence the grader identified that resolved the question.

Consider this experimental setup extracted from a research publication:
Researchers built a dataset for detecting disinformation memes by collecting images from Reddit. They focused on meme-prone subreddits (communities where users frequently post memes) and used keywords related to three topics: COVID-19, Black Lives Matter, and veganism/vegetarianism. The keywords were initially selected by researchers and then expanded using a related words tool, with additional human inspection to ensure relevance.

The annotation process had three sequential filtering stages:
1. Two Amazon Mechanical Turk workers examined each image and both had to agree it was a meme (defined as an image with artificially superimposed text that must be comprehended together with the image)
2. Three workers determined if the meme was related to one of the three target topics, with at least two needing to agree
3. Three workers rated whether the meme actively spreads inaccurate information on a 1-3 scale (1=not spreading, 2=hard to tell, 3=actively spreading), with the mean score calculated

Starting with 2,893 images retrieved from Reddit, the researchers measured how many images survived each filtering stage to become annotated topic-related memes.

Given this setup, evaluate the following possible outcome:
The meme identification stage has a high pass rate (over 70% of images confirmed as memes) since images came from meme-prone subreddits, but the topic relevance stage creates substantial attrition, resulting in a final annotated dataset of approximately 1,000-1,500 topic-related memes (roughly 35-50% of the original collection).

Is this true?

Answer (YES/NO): NO